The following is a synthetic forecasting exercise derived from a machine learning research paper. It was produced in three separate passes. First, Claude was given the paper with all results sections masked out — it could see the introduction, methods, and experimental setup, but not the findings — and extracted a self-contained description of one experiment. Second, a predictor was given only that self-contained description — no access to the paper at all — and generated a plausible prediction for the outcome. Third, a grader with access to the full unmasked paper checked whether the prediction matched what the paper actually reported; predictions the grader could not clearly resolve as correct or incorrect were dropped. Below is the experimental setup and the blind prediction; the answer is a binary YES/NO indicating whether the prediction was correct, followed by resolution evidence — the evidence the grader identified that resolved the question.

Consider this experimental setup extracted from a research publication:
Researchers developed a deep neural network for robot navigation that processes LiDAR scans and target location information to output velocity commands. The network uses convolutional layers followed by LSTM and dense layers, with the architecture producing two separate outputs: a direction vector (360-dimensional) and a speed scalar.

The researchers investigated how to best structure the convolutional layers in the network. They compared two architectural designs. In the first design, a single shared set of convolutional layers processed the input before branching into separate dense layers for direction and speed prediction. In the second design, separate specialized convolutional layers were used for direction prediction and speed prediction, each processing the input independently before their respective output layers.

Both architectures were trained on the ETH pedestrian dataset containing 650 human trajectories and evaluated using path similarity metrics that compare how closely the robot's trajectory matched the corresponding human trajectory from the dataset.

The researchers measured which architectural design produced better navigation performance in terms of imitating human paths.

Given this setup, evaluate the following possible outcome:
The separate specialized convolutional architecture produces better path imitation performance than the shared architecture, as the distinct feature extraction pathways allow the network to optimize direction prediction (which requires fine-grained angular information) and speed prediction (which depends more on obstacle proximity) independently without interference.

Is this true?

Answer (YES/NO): NO